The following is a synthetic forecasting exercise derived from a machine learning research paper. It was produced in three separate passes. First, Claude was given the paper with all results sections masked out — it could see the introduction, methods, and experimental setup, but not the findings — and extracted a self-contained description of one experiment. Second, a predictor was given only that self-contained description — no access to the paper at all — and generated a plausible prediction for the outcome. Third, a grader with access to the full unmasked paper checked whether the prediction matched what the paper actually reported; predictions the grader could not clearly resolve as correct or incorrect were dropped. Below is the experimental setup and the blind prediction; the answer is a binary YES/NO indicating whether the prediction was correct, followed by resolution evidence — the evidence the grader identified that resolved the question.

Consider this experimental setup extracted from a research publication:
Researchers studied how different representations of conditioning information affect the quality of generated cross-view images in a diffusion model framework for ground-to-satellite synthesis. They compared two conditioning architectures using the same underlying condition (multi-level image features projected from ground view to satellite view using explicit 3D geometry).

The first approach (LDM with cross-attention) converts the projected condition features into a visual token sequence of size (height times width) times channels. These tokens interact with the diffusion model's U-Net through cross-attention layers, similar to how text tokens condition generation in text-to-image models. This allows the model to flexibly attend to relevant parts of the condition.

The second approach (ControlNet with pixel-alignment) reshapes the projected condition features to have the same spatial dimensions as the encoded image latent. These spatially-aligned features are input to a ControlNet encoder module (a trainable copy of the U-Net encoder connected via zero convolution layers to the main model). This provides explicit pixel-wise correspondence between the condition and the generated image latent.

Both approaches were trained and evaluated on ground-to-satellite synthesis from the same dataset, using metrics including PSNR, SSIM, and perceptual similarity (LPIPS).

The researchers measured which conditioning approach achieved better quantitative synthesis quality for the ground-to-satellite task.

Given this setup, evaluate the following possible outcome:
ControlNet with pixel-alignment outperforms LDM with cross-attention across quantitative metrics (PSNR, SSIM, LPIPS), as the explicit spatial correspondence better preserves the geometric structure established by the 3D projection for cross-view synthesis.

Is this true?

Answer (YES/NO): NO